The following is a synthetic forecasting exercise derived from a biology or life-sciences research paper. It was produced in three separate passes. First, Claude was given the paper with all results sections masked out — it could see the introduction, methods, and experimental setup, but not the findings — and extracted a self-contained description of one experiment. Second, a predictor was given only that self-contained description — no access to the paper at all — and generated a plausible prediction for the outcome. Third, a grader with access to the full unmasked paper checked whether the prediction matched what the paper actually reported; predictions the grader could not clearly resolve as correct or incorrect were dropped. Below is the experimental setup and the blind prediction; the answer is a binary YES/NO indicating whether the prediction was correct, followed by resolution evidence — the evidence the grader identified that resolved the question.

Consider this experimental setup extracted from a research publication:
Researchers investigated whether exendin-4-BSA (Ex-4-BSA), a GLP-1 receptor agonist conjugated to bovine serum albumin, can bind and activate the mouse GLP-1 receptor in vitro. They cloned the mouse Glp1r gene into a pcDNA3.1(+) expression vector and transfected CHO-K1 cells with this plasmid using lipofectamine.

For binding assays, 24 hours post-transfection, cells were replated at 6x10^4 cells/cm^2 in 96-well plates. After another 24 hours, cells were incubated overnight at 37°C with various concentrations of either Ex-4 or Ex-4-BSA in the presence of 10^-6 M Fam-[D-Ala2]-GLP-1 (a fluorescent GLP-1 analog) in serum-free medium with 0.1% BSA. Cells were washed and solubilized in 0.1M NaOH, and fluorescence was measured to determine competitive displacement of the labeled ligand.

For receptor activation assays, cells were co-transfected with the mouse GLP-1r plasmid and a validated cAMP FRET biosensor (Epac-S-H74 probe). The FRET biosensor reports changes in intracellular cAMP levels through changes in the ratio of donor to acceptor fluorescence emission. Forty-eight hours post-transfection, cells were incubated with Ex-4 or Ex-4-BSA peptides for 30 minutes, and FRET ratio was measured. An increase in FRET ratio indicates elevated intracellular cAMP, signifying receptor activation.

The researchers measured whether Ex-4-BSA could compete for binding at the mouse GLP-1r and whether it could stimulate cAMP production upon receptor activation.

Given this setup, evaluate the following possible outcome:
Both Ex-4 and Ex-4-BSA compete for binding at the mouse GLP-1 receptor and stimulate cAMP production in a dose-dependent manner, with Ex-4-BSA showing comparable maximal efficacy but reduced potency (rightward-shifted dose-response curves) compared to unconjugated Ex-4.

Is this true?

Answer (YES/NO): YES